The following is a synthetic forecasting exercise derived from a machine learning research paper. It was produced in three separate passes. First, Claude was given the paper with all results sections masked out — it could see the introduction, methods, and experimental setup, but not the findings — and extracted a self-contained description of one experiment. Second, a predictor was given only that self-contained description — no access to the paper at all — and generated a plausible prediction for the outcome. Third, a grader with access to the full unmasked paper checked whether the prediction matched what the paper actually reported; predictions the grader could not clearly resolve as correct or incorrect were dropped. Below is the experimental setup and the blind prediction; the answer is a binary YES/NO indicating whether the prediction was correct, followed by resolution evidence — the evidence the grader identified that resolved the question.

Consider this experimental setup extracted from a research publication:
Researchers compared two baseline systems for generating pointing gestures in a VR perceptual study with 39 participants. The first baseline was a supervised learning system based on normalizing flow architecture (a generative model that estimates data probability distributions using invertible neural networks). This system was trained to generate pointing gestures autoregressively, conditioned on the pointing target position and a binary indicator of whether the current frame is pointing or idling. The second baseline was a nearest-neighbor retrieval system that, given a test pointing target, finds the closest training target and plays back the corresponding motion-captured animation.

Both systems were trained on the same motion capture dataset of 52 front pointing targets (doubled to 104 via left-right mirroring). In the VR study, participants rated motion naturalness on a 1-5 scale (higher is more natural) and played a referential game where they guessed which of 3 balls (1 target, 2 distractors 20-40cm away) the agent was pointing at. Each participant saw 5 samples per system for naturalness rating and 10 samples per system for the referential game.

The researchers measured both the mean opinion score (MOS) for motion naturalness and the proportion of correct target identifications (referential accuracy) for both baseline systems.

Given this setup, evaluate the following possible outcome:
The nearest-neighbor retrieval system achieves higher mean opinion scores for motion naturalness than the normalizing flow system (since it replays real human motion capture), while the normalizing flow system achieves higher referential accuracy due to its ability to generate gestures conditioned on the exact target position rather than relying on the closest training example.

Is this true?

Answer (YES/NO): NO